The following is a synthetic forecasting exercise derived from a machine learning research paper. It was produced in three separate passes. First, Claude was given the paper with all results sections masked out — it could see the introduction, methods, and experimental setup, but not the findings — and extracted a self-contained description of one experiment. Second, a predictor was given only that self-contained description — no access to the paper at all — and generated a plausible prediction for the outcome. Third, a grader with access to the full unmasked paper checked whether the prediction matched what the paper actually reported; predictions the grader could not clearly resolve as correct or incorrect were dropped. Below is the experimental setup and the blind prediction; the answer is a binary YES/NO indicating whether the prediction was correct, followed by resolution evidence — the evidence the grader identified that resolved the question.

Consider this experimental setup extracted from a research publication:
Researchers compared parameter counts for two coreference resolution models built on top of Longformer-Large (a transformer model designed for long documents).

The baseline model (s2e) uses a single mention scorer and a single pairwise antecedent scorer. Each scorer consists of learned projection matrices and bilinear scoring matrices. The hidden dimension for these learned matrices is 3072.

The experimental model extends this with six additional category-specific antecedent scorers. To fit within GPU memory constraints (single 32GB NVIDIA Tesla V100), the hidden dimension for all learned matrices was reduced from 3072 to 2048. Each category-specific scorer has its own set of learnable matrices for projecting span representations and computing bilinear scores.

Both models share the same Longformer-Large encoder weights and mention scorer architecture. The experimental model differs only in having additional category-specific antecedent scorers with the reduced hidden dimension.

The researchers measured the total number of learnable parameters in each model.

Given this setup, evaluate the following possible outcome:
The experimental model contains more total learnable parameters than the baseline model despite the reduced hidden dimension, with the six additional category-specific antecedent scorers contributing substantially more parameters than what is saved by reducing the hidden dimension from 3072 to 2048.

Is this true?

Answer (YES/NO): YES